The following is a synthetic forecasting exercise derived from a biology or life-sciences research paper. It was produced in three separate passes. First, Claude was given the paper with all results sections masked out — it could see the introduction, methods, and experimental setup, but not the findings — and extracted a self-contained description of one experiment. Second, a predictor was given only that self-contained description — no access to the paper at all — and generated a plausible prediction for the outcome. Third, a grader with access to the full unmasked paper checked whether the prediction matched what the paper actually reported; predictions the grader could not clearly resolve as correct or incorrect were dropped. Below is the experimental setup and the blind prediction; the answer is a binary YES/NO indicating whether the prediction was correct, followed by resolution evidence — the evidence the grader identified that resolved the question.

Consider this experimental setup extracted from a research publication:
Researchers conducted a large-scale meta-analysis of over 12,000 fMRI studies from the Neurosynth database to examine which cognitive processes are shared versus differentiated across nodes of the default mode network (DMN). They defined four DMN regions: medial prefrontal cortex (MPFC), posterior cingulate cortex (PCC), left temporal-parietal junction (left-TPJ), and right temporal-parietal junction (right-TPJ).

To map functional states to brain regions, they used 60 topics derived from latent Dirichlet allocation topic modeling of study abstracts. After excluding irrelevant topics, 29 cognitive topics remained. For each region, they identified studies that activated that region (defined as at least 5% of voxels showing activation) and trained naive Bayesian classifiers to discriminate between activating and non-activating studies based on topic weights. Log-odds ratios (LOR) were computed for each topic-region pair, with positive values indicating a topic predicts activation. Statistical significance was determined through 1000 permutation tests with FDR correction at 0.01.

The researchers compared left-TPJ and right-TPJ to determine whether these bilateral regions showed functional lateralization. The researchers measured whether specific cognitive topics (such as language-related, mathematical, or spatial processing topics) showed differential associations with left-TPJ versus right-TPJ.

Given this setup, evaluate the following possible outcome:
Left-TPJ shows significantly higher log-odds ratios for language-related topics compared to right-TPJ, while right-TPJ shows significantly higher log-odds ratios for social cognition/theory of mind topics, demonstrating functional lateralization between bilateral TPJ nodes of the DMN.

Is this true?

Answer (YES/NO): NO